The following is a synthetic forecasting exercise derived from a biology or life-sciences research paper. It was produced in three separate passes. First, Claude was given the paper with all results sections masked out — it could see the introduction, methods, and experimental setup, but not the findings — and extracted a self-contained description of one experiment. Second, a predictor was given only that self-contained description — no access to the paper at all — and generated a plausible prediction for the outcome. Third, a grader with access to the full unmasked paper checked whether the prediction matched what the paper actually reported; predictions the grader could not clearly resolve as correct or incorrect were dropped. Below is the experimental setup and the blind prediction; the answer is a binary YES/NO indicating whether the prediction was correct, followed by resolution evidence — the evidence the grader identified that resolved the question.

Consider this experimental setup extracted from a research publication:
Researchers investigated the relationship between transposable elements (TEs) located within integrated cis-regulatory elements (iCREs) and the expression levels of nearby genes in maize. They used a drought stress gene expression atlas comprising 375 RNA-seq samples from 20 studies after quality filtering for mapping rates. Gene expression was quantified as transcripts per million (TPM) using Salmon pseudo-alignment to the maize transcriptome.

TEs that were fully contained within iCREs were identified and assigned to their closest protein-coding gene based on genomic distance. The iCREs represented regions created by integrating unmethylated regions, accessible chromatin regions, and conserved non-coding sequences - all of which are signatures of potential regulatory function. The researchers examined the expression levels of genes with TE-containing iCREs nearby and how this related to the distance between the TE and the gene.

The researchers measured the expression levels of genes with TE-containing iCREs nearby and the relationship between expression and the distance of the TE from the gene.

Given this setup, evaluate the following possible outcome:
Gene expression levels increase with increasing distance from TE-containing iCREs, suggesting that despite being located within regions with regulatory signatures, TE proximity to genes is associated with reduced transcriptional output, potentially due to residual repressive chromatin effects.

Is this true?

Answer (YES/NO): NO